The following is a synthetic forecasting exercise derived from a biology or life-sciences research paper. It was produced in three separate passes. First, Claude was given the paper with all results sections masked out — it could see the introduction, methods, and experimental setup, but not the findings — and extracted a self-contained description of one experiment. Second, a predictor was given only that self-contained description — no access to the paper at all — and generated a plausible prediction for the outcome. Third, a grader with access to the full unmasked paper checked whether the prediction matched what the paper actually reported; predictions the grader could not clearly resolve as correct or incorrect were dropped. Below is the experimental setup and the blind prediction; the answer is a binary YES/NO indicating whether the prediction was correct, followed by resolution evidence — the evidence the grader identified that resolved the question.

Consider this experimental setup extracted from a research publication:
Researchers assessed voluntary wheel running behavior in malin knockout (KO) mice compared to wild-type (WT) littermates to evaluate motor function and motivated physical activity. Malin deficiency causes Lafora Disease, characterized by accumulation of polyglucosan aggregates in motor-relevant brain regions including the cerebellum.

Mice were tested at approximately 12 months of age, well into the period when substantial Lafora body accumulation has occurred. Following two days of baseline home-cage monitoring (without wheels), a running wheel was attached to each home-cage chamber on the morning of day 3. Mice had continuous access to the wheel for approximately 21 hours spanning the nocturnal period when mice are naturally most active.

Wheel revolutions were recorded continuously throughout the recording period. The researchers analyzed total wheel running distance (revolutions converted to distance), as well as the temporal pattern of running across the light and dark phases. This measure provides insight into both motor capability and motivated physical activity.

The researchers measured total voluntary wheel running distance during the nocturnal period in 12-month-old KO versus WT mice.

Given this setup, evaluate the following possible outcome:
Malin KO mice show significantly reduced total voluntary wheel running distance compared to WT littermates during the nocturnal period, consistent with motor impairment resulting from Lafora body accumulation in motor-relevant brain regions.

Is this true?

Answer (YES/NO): NO